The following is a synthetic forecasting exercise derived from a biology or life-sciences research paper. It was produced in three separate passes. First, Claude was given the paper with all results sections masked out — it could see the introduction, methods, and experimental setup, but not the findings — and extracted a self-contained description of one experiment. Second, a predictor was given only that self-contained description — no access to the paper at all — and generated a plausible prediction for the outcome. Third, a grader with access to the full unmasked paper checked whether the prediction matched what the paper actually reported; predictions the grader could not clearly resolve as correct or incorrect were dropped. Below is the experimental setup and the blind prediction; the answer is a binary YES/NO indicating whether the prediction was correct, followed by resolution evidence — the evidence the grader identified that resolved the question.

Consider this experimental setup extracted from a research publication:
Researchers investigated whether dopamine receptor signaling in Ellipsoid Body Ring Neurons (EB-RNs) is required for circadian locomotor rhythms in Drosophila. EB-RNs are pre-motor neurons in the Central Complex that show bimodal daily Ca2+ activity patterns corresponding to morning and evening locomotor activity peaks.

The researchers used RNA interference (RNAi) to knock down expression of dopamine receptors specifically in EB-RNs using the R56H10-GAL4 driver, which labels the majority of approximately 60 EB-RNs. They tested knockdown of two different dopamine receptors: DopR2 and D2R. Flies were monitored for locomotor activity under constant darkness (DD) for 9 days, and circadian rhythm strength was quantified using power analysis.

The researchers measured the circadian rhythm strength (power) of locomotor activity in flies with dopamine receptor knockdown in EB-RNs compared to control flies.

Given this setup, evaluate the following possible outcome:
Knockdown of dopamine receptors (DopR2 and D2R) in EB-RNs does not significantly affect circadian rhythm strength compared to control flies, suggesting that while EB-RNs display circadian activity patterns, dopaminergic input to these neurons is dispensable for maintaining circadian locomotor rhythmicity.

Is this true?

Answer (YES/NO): NO